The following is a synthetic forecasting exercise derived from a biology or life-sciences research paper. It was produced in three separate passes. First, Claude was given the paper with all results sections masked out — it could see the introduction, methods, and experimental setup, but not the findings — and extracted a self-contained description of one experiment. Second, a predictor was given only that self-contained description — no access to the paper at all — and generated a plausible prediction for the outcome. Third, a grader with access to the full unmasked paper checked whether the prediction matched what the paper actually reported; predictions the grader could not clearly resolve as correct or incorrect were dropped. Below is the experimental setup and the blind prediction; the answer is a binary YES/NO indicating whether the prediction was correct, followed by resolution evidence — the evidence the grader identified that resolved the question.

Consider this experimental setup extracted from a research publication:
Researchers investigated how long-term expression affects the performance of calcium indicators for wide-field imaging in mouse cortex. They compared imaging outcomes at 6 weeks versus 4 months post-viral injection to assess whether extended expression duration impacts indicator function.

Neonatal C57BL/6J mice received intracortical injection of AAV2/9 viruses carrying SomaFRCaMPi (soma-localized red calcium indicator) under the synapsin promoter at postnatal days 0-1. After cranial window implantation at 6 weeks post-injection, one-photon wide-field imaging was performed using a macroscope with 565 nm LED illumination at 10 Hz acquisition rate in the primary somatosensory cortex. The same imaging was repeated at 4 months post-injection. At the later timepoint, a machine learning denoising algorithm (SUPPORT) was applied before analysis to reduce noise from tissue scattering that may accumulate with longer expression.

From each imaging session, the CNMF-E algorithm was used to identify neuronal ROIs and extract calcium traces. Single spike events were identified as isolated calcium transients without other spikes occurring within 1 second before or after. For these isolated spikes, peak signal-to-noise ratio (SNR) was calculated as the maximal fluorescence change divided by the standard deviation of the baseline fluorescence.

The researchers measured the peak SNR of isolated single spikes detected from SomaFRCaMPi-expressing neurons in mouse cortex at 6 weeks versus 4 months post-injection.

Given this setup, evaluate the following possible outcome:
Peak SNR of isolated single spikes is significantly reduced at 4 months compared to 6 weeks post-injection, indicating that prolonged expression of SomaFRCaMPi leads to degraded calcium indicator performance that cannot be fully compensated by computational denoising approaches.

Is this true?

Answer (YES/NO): NO